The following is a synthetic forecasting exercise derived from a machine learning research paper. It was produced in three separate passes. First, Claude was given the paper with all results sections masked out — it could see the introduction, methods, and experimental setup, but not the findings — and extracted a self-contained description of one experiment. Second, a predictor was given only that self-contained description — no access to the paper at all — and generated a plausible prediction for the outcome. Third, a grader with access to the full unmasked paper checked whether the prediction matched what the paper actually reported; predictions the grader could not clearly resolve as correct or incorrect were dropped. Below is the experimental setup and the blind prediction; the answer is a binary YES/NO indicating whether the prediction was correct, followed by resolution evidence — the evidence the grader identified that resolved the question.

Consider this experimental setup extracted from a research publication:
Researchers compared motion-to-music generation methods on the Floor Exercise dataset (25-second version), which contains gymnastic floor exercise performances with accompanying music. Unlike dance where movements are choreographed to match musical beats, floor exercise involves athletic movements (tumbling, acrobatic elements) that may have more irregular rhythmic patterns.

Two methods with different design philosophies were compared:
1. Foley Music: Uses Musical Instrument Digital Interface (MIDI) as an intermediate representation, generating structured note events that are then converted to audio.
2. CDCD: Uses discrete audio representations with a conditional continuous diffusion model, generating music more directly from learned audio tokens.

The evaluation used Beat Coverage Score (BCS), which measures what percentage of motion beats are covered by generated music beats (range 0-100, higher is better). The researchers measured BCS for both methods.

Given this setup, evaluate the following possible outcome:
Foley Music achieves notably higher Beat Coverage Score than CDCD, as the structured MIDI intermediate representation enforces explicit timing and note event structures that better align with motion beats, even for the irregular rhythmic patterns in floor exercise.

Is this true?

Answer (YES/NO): NO